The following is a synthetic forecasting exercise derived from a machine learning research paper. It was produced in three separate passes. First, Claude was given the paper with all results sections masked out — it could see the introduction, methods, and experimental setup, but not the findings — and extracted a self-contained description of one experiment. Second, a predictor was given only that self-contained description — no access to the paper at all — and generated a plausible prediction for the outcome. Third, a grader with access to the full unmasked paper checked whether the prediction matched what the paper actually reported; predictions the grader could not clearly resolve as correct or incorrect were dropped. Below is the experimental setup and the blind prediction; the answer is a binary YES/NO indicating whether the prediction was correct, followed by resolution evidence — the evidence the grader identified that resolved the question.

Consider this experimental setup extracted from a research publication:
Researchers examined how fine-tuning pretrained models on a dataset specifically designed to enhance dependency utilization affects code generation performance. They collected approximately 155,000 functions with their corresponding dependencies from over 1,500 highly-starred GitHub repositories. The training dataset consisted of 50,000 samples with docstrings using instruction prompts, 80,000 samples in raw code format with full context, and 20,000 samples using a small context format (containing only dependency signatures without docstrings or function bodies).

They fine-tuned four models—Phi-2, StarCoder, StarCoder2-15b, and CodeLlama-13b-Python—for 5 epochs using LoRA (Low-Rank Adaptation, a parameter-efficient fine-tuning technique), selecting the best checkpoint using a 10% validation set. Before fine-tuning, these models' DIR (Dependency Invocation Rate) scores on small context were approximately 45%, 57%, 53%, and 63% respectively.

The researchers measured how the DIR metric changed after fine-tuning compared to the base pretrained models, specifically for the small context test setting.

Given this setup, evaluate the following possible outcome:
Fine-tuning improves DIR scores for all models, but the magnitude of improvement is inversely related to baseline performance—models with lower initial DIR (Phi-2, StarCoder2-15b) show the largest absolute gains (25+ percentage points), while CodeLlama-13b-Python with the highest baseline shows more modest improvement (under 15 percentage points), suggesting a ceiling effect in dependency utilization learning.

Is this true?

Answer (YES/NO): NO